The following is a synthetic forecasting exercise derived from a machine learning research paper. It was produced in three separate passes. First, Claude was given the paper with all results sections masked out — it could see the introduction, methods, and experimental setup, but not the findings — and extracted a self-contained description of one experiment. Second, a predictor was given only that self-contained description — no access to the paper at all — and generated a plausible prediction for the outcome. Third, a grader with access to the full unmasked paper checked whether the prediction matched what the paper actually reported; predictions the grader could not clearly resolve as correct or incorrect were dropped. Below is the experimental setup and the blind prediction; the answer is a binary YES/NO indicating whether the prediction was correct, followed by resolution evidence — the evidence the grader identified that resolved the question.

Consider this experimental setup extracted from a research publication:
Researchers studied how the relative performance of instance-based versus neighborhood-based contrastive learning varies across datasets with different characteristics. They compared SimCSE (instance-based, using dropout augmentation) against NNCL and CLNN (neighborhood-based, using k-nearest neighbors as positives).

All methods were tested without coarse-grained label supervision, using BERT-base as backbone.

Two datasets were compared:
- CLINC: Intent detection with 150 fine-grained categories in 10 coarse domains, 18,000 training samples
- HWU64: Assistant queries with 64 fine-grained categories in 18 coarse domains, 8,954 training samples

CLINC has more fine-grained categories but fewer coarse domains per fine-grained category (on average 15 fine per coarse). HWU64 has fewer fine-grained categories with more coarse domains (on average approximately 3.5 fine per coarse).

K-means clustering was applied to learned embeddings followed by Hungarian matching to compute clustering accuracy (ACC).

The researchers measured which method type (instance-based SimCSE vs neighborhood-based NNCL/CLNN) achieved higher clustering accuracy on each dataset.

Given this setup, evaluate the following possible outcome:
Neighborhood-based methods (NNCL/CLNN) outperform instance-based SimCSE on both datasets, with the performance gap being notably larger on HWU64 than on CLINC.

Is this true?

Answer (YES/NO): NO